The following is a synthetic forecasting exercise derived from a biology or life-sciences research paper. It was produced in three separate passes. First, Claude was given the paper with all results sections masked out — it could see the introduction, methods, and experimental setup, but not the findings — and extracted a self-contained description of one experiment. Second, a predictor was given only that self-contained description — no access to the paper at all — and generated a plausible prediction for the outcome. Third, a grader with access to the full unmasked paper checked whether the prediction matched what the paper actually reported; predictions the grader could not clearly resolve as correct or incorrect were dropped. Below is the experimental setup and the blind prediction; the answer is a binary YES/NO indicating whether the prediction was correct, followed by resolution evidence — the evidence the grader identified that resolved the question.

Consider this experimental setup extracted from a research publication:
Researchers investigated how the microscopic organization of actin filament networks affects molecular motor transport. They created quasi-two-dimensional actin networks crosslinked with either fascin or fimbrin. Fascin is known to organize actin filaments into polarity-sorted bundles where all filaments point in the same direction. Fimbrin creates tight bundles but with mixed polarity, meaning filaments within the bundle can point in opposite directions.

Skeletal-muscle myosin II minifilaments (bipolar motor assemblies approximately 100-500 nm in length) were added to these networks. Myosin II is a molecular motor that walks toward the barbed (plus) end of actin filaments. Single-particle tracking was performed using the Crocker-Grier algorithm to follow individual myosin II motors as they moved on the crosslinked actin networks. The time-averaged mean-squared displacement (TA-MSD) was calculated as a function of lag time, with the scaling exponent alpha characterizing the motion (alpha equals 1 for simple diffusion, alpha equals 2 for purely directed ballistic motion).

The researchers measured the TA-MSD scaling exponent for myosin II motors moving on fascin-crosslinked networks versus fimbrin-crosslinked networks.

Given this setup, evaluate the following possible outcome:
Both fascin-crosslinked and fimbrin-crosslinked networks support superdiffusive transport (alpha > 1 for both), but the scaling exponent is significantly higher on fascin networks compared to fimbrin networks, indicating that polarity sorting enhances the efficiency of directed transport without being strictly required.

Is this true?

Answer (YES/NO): NO